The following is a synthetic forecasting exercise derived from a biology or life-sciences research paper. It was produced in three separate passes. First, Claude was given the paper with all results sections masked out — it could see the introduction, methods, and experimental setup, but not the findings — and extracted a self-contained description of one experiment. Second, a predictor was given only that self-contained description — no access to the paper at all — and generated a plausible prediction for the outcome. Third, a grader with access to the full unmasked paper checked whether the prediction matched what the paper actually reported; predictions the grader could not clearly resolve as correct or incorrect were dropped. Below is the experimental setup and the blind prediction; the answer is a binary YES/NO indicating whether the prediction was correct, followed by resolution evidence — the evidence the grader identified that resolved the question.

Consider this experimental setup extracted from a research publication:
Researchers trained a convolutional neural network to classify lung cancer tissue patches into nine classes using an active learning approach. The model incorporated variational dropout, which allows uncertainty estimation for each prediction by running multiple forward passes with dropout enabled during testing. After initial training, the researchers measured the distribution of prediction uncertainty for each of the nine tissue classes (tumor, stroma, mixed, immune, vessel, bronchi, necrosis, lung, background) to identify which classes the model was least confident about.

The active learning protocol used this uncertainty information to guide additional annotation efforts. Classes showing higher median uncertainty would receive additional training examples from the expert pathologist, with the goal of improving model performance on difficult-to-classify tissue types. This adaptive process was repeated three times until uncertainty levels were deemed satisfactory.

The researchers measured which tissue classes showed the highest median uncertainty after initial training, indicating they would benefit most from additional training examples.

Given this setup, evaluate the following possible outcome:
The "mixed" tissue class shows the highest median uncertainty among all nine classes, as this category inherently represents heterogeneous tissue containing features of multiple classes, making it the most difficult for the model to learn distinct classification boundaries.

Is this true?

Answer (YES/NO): NO